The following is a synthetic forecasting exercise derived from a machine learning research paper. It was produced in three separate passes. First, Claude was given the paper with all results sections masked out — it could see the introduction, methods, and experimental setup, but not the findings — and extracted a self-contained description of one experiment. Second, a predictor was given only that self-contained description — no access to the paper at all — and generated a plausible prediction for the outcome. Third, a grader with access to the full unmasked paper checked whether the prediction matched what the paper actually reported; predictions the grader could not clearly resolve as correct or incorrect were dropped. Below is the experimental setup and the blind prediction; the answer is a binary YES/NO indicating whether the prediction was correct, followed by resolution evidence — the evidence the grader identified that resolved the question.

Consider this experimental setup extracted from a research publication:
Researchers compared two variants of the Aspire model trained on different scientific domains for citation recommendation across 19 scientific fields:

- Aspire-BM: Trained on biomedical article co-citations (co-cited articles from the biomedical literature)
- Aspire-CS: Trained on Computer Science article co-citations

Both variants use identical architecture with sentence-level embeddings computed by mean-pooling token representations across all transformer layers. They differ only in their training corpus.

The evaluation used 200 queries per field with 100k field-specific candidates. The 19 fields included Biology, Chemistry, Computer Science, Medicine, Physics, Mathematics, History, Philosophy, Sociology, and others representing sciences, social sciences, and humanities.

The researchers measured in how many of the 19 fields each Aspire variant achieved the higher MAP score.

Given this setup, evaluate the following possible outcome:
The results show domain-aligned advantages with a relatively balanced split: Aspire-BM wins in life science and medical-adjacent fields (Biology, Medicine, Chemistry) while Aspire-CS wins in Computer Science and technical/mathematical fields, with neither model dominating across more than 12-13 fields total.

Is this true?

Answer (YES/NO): NO